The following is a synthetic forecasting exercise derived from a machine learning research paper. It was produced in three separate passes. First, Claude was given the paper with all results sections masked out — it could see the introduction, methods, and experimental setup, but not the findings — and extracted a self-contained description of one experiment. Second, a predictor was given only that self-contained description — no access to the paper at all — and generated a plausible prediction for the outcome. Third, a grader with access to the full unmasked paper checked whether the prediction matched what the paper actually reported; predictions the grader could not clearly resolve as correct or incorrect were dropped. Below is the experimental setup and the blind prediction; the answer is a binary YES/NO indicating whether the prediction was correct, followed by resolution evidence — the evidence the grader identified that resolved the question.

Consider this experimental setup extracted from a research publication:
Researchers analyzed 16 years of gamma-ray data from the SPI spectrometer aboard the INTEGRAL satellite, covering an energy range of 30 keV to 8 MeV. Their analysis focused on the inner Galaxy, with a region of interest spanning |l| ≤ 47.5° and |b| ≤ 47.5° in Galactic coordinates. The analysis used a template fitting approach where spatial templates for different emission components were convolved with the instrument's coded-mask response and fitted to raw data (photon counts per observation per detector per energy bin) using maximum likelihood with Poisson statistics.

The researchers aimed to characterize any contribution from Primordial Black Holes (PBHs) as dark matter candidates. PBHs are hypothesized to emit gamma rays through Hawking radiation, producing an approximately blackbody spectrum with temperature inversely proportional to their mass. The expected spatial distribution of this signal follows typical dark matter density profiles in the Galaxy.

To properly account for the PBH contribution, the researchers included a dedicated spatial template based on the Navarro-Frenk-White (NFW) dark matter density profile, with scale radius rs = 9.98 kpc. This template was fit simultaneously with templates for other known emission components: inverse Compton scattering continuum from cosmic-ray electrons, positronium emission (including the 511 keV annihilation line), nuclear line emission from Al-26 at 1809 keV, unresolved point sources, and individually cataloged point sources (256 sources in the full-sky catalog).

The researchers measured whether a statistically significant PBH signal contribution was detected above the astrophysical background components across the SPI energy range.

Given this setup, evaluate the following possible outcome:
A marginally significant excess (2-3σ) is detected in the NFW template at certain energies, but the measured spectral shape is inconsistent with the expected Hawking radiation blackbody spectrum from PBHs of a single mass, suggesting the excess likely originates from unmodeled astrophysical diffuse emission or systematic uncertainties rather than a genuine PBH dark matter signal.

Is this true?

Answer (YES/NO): NO